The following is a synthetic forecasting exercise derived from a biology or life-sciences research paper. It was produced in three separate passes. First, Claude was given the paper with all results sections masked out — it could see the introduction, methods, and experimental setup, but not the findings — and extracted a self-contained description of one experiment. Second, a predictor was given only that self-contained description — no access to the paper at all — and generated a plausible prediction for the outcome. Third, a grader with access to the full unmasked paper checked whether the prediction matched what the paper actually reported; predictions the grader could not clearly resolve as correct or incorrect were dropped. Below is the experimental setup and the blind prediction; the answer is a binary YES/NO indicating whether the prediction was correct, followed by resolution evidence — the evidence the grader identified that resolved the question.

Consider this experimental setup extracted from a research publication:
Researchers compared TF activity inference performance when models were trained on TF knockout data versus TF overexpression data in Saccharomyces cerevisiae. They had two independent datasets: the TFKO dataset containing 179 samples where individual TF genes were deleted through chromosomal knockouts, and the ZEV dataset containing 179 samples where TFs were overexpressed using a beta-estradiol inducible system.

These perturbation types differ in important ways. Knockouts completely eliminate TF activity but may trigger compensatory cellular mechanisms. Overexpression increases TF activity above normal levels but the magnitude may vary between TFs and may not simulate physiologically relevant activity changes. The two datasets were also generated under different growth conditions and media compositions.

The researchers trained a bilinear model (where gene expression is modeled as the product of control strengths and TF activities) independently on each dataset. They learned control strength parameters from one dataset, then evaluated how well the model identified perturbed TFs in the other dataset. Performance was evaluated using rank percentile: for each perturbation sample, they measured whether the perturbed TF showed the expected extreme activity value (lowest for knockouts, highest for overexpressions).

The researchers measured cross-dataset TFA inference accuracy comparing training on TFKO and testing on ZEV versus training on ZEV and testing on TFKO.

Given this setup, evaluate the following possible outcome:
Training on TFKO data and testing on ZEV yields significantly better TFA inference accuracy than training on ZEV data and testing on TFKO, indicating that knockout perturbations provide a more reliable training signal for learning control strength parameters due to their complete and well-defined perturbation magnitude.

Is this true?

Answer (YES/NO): NO